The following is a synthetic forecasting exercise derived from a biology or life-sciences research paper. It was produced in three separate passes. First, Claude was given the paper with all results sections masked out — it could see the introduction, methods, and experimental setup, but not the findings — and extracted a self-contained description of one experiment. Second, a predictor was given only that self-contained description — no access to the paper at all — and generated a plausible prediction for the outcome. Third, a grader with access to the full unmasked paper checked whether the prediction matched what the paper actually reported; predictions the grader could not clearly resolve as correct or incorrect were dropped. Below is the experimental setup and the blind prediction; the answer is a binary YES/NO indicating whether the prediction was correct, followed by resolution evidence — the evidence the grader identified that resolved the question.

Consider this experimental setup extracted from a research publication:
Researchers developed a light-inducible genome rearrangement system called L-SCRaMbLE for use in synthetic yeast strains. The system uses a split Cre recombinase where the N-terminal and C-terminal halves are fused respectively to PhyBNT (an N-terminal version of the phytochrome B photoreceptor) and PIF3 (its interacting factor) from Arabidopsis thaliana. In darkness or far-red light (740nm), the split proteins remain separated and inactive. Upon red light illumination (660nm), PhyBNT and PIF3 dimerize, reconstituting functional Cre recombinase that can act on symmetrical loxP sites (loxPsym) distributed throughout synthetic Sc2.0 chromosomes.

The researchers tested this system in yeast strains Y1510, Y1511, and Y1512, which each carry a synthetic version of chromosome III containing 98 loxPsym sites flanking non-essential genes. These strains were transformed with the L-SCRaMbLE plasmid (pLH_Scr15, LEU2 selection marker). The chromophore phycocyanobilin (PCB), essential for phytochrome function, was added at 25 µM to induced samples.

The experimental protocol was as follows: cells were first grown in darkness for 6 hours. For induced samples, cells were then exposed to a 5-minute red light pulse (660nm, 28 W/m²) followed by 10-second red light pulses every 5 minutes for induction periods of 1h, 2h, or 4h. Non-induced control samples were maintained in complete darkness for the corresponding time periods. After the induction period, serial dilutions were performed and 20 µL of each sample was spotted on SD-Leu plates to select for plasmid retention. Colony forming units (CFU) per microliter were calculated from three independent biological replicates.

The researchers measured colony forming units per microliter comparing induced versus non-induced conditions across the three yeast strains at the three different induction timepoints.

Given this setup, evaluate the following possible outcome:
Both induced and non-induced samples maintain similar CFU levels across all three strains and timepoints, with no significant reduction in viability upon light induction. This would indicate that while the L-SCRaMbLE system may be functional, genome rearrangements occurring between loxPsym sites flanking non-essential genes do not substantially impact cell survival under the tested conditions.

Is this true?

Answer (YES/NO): NO